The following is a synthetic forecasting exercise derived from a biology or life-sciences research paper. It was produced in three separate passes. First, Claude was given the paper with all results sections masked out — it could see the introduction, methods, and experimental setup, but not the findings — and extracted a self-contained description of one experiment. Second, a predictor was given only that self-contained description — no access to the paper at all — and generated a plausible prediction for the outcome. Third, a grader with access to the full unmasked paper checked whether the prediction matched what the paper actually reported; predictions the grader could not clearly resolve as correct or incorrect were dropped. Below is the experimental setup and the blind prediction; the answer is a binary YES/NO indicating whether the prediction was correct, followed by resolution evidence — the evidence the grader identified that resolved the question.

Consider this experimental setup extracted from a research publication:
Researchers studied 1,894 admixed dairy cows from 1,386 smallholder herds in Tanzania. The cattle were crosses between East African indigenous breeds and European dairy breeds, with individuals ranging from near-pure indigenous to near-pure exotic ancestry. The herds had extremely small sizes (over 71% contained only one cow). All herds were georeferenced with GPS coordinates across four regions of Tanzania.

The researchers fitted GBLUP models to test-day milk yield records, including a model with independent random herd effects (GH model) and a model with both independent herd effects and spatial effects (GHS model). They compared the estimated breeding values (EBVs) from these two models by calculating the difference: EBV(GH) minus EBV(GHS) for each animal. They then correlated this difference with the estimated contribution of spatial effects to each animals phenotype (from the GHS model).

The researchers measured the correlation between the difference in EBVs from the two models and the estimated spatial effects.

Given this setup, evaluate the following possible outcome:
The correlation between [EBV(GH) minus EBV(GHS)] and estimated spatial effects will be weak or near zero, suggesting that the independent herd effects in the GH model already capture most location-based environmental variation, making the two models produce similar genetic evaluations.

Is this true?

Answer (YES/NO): NO